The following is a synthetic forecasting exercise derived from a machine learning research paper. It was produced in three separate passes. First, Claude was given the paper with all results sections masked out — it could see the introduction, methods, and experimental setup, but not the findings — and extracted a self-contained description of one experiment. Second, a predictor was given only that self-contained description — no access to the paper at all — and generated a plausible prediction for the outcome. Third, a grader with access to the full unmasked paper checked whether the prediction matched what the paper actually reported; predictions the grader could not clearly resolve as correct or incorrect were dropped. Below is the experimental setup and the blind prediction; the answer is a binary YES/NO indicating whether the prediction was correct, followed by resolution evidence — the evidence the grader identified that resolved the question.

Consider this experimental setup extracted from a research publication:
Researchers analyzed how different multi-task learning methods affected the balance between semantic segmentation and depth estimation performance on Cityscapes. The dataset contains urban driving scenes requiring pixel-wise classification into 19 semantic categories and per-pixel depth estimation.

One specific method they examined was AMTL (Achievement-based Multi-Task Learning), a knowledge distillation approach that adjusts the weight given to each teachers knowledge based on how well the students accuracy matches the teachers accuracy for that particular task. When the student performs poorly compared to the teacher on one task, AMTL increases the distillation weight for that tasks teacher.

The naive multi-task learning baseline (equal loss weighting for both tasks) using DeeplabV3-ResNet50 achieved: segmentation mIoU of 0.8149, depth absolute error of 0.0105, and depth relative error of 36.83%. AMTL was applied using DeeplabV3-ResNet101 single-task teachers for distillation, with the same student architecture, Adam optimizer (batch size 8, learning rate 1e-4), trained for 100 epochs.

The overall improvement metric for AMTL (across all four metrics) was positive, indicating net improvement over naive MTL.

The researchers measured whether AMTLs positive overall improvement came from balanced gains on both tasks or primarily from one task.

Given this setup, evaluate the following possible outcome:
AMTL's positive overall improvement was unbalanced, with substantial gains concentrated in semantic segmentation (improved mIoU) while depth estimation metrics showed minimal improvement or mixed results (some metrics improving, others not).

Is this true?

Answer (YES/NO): NO